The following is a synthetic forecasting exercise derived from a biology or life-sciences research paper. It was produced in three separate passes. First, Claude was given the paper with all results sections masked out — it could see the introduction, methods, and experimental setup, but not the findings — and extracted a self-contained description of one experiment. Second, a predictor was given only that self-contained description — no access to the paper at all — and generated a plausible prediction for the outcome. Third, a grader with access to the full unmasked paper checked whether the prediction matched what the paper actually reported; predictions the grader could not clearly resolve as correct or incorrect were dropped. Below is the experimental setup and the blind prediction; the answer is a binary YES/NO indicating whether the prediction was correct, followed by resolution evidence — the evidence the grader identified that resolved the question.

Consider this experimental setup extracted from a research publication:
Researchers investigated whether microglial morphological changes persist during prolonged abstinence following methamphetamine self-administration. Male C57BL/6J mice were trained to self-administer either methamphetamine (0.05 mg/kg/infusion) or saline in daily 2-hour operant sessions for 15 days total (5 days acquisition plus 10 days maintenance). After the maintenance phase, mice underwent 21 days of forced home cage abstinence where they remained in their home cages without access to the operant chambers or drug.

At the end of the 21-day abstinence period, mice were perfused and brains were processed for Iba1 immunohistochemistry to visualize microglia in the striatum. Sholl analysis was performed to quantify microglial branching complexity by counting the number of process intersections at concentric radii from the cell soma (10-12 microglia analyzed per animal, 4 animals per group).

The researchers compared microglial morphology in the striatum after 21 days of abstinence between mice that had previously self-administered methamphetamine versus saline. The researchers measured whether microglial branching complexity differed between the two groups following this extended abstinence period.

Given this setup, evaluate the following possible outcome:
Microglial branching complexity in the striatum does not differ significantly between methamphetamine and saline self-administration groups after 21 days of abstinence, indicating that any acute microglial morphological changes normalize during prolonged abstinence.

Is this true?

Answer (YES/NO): NO